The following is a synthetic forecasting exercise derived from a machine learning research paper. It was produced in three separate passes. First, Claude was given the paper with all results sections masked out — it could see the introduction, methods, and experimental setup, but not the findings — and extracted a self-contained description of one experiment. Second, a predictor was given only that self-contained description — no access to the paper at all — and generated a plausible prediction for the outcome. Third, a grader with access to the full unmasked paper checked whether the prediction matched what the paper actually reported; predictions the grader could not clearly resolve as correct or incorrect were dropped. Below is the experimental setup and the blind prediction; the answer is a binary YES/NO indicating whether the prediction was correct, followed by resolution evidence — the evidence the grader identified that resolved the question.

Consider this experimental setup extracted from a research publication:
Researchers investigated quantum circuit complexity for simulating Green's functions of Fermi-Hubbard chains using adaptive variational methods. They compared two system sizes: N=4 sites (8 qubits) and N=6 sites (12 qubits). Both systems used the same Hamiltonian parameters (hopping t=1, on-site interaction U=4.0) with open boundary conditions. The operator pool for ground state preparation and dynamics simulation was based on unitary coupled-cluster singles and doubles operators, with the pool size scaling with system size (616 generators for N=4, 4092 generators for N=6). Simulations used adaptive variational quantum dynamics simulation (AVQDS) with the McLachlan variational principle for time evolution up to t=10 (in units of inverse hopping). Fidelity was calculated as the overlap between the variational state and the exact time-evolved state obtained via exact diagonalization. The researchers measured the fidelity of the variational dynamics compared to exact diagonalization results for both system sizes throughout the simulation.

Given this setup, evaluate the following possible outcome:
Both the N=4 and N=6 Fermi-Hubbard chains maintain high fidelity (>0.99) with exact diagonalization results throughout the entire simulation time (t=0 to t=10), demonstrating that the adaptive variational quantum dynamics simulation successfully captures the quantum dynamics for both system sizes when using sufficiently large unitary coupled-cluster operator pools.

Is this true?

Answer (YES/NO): YES